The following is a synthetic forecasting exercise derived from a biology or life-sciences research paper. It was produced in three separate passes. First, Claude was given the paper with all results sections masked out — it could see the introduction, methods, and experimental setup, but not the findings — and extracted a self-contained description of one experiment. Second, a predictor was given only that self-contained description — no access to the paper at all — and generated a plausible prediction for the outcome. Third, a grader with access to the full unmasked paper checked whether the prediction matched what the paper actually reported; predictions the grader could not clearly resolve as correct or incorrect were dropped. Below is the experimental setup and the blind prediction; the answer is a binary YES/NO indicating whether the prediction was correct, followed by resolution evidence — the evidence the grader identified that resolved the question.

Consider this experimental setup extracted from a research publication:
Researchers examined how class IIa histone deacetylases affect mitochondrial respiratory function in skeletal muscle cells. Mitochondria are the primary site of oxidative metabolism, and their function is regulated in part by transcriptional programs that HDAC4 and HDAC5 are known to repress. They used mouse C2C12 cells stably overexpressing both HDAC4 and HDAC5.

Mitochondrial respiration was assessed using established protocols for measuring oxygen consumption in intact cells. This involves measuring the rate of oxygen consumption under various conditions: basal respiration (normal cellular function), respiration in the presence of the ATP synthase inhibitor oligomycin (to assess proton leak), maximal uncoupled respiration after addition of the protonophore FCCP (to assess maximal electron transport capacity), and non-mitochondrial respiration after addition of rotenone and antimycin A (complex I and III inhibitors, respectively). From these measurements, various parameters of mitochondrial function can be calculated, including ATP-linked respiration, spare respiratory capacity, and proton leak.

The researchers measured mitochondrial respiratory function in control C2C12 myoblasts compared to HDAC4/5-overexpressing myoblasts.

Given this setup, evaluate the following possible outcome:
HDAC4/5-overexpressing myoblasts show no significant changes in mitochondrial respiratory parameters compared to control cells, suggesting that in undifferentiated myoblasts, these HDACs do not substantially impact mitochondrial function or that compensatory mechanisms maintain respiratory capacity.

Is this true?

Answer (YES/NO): NO